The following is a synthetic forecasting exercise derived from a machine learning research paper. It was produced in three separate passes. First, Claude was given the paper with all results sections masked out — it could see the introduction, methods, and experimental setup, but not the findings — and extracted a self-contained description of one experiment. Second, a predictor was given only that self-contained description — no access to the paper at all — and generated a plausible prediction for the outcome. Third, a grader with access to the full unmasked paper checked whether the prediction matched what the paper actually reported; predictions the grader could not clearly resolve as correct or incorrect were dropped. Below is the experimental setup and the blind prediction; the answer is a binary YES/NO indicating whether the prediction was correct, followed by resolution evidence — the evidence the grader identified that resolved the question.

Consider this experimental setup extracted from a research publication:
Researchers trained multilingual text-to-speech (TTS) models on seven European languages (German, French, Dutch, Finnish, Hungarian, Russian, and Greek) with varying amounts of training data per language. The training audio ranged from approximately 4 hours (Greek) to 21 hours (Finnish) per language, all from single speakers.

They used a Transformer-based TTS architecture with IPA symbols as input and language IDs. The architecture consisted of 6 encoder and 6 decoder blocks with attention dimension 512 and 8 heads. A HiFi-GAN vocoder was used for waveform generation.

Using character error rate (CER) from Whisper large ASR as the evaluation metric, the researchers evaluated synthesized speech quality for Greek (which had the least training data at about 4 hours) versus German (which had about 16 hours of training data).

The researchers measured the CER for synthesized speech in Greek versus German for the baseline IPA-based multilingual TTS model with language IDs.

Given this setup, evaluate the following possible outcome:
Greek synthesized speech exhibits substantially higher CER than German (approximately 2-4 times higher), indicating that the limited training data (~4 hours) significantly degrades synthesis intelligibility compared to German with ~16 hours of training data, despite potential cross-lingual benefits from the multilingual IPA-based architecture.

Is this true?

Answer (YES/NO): NO